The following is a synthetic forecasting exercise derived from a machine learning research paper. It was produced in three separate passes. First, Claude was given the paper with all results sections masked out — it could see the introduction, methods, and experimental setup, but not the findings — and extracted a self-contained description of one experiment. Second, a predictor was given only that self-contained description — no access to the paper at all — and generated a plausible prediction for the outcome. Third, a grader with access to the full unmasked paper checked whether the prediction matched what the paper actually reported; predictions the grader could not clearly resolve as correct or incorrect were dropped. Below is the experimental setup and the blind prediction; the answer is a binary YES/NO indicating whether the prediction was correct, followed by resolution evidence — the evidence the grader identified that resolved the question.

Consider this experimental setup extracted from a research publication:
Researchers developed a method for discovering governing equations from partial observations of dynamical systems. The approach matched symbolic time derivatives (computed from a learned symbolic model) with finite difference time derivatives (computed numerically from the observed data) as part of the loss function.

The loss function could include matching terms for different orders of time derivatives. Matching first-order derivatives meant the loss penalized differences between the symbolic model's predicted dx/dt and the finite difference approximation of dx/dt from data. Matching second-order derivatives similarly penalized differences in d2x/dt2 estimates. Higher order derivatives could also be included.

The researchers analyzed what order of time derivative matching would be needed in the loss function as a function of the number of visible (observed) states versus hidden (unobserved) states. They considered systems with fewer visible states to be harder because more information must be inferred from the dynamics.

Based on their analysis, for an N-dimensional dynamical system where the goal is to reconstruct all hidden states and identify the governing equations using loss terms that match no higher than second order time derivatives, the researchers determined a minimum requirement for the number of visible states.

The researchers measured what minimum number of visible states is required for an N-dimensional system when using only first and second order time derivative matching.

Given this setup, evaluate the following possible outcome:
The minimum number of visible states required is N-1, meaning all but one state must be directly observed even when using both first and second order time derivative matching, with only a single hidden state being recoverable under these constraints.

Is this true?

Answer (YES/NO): NO